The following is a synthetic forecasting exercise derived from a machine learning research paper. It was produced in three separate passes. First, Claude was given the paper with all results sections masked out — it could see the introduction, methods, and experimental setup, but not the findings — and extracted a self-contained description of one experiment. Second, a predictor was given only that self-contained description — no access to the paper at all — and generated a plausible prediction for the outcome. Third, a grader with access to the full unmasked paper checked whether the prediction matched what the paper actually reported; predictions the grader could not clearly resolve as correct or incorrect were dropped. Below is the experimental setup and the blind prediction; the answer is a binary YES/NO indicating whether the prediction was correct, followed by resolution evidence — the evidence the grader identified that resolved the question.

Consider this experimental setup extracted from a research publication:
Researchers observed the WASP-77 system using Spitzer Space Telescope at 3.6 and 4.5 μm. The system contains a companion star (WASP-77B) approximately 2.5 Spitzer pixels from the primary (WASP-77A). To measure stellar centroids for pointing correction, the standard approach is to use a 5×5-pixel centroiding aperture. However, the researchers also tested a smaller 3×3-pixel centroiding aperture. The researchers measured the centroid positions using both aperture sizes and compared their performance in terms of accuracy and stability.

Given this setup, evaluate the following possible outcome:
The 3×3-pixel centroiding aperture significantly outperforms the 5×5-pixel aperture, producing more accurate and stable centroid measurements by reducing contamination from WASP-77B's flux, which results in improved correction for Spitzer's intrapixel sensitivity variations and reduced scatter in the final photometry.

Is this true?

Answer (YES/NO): NO